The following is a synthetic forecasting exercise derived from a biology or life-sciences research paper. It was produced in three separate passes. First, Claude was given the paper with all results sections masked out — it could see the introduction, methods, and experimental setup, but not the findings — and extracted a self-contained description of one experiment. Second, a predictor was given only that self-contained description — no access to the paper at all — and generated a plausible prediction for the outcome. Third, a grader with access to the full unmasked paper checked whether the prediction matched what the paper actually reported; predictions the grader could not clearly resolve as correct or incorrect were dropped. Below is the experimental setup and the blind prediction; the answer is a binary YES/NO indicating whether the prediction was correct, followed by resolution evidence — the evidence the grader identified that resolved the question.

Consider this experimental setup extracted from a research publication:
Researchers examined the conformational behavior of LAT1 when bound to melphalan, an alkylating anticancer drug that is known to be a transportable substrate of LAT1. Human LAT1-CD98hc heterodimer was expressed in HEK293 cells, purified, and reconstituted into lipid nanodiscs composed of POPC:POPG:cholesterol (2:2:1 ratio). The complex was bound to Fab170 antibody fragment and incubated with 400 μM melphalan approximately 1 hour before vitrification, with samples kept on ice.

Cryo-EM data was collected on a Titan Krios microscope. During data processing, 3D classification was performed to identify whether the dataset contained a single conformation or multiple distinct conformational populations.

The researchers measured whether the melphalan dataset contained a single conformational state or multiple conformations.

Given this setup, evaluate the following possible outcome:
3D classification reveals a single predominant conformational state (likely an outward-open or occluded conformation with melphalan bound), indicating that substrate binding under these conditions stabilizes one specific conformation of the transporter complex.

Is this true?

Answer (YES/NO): NO